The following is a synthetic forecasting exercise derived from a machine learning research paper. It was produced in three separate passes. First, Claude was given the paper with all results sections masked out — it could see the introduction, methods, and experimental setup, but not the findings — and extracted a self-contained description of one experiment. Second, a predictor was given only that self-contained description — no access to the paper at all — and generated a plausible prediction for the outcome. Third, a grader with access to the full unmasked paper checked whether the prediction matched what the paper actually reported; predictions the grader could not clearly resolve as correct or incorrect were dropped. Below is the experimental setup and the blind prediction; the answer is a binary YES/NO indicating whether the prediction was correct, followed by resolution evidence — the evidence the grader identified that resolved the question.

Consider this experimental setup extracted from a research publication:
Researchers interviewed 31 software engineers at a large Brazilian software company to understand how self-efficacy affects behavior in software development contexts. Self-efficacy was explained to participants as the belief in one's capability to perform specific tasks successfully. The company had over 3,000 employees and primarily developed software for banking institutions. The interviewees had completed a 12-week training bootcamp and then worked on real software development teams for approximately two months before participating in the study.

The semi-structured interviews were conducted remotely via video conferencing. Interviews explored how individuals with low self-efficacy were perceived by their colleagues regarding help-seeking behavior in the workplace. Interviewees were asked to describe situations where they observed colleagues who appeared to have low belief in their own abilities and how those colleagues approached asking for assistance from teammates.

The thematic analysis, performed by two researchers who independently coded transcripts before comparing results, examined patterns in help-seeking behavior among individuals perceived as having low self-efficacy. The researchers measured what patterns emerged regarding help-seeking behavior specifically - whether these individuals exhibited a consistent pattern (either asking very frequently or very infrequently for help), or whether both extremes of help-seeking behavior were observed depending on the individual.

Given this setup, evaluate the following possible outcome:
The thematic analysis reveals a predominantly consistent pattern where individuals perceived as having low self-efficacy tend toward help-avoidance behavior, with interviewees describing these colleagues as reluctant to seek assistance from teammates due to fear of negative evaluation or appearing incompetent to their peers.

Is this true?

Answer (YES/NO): NO